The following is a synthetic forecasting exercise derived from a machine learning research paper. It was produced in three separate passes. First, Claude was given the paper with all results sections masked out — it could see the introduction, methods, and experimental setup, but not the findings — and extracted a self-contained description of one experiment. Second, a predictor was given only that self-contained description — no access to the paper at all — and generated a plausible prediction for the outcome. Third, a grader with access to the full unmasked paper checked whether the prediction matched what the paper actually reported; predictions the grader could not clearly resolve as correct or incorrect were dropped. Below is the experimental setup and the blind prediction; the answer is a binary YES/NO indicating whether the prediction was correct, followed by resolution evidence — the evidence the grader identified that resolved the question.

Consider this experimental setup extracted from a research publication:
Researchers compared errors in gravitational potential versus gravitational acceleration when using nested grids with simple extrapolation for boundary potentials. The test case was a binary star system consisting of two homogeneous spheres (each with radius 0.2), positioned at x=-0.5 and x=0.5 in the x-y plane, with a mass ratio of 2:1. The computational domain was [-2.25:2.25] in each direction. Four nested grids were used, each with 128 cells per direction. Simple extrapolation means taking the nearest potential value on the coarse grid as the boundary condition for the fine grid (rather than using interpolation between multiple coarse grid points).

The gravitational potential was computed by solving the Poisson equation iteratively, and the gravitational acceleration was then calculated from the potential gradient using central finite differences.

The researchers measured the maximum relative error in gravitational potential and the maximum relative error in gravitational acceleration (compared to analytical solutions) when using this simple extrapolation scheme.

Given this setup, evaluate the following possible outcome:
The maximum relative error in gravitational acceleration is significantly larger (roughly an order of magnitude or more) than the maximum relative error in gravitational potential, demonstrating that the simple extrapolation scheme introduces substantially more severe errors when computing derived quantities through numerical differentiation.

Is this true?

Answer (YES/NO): YES